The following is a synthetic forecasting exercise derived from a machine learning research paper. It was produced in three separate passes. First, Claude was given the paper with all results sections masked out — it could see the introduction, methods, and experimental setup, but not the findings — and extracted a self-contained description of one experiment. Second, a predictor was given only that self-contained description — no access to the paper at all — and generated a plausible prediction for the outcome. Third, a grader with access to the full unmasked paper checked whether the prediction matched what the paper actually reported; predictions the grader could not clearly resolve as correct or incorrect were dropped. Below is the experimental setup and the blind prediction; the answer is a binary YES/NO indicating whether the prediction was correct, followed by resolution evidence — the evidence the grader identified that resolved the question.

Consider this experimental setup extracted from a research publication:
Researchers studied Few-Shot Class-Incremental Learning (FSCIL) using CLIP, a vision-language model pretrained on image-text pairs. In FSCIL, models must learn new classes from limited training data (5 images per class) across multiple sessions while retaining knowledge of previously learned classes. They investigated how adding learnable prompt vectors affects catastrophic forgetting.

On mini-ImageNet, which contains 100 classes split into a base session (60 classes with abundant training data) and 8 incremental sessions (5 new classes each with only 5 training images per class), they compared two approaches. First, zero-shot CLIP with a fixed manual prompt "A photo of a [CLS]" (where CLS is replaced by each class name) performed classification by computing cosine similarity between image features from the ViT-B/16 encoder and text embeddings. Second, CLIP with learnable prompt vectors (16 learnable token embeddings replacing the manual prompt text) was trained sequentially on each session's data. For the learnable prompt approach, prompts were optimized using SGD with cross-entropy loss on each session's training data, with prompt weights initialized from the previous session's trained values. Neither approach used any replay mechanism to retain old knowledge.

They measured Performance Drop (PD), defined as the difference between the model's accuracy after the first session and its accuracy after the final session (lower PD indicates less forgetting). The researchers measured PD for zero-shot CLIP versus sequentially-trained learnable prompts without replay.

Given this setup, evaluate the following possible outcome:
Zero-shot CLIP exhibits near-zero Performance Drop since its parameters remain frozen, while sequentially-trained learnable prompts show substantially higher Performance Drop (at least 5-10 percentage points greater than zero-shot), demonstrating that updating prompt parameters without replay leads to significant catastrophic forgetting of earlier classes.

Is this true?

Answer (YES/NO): NO